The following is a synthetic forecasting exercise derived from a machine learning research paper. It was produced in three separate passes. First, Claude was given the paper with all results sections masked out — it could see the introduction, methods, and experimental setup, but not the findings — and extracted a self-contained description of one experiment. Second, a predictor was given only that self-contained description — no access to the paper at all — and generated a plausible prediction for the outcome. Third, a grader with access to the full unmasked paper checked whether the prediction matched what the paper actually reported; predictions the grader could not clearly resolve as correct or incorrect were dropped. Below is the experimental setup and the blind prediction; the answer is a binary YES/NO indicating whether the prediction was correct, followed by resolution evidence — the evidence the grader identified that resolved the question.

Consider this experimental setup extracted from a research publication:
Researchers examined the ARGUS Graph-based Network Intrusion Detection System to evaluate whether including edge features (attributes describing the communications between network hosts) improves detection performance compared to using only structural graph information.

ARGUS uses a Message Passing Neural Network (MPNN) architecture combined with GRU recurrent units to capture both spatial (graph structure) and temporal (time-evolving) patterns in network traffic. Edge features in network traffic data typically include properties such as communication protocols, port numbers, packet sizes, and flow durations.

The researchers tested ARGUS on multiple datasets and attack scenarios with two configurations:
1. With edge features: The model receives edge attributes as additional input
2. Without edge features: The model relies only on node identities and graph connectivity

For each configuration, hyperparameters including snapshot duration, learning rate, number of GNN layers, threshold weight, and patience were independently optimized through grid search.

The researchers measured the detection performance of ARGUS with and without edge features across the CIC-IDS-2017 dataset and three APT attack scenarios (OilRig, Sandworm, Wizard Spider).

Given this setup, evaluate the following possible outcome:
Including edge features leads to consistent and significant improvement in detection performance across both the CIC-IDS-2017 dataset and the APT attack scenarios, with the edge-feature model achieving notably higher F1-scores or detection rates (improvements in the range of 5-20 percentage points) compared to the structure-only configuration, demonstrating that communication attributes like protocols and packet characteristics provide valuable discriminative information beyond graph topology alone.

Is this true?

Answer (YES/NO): NO